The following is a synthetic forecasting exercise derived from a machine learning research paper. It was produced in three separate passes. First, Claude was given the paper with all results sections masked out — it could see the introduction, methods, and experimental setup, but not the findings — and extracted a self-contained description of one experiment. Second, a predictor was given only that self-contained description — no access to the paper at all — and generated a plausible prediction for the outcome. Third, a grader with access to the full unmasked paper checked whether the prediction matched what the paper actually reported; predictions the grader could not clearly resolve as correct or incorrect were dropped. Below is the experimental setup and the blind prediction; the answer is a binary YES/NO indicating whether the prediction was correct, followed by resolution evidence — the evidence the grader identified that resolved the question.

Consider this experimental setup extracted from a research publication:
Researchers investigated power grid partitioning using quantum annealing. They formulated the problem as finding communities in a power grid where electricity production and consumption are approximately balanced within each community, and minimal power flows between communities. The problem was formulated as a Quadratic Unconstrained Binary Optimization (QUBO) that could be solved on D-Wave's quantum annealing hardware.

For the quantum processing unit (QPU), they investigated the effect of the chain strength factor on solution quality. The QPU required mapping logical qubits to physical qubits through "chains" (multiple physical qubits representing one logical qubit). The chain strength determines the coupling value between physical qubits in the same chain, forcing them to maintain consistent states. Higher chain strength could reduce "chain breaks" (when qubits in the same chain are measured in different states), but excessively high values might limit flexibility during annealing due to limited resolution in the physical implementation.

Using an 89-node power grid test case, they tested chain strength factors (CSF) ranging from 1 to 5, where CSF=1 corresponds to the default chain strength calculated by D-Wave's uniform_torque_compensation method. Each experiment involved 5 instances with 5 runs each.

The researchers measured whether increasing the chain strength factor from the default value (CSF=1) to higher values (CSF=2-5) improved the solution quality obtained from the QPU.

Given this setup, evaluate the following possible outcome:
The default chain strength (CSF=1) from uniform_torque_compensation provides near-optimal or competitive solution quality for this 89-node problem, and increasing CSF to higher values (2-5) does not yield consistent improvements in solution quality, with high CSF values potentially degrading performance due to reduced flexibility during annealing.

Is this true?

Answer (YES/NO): NO